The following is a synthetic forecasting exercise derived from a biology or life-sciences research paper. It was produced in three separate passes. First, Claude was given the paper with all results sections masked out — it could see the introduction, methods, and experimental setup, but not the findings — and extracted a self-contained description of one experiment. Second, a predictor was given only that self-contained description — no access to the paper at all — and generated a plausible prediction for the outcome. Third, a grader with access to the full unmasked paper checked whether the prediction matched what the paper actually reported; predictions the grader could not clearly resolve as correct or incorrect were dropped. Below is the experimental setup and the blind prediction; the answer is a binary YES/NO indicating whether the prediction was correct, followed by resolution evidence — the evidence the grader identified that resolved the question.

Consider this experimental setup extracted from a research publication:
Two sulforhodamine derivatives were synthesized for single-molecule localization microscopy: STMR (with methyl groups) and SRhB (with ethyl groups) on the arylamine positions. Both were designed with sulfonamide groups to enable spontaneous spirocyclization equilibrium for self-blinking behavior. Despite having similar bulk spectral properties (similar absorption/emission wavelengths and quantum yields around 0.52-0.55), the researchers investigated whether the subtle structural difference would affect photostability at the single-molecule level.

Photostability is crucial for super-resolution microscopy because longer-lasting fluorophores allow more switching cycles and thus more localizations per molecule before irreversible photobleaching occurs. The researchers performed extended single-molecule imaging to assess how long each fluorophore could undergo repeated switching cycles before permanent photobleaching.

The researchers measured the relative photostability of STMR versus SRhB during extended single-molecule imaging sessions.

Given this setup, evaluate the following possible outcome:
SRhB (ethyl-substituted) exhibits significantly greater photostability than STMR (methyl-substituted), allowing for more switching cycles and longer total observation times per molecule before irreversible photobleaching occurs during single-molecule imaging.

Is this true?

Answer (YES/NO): NO